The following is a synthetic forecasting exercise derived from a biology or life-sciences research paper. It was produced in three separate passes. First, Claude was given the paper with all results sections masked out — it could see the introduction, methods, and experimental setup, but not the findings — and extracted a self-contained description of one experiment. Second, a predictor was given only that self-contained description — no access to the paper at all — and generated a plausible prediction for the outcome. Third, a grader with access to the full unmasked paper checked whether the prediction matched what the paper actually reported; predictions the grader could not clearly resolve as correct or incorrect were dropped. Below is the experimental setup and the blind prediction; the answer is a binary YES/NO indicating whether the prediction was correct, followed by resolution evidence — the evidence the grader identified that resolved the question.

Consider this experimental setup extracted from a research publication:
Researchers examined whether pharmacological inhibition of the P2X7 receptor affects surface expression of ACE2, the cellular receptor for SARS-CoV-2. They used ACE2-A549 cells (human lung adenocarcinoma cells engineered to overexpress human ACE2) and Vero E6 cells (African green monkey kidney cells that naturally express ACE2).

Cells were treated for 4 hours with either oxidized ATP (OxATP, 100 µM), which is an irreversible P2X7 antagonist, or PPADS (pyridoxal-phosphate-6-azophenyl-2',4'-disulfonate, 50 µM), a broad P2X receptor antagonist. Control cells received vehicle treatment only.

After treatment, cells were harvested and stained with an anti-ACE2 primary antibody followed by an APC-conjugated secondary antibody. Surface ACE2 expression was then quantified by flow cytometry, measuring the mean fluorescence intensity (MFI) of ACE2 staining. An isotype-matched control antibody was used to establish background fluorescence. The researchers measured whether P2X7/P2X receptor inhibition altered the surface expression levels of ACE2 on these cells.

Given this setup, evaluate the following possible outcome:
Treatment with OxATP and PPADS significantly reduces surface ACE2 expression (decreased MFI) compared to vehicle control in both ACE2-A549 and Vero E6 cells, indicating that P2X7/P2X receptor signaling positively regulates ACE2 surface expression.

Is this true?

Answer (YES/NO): NO